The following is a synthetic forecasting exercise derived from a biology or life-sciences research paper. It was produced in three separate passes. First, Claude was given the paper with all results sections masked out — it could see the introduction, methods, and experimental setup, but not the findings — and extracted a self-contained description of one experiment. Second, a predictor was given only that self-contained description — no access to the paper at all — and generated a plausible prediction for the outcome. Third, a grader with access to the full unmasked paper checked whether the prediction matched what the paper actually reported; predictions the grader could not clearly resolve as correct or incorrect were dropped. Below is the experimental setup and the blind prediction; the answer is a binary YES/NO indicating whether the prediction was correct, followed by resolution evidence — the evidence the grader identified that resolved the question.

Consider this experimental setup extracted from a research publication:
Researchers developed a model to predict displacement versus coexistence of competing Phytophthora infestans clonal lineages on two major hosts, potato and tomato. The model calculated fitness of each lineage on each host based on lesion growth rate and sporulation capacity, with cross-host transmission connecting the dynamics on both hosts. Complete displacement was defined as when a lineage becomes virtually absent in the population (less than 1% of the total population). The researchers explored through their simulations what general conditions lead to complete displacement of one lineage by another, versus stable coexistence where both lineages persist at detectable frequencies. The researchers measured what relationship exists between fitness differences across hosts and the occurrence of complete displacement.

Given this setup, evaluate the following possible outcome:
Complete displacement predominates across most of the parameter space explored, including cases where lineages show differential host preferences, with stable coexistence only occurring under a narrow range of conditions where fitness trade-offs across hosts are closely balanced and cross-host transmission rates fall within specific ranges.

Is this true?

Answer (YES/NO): NO